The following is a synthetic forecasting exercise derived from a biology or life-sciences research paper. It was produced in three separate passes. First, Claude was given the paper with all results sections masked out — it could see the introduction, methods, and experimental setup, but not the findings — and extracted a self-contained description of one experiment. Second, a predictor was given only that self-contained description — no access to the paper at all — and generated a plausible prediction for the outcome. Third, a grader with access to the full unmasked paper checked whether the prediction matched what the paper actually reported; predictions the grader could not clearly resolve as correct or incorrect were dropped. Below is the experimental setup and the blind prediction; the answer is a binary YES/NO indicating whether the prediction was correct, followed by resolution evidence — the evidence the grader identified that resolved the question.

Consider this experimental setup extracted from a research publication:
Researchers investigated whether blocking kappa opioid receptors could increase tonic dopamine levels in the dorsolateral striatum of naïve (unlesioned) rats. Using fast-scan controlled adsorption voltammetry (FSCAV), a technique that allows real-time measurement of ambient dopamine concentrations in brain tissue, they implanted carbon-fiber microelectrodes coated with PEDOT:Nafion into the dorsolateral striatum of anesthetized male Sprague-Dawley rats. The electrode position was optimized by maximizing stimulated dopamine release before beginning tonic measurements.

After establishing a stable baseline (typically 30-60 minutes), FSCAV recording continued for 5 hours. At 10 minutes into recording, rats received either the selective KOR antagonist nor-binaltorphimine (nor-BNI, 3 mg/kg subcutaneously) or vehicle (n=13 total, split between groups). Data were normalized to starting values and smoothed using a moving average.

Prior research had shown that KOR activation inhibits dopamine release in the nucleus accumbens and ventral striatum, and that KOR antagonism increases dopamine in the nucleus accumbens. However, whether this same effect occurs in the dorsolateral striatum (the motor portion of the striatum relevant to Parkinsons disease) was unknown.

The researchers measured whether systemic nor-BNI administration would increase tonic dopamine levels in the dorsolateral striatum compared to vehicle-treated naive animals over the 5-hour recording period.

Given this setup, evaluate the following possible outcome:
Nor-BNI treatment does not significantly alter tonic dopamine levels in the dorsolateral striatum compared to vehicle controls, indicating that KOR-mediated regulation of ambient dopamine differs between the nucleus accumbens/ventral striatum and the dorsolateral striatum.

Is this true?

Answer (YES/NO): YES